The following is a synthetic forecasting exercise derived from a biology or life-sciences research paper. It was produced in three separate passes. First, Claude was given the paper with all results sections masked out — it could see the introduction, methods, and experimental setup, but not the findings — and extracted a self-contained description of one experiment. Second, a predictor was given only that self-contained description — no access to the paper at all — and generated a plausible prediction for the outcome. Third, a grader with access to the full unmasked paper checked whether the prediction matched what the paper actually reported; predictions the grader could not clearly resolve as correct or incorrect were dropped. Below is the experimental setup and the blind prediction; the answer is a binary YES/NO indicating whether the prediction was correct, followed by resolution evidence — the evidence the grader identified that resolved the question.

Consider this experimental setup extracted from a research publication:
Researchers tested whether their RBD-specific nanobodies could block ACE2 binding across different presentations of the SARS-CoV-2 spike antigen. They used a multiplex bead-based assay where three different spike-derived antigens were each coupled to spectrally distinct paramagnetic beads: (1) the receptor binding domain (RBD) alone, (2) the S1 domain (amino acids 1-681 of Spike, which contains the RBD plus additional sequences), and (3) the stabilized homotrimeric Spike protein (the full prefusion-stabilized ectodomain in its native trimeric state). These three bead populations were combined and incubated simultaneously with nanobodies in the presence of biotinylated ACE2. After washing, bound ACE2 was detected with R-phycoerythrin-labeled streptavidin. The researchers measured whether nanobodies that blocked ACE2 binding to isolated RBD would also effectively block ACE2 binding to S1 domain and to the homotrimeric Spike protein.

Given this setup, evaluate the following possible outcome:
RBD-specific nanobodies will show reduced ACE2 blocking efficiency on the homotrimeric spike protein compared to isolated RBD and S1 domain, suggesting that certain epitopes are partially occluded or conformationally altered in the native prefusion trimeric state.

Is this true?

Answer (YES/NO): NO